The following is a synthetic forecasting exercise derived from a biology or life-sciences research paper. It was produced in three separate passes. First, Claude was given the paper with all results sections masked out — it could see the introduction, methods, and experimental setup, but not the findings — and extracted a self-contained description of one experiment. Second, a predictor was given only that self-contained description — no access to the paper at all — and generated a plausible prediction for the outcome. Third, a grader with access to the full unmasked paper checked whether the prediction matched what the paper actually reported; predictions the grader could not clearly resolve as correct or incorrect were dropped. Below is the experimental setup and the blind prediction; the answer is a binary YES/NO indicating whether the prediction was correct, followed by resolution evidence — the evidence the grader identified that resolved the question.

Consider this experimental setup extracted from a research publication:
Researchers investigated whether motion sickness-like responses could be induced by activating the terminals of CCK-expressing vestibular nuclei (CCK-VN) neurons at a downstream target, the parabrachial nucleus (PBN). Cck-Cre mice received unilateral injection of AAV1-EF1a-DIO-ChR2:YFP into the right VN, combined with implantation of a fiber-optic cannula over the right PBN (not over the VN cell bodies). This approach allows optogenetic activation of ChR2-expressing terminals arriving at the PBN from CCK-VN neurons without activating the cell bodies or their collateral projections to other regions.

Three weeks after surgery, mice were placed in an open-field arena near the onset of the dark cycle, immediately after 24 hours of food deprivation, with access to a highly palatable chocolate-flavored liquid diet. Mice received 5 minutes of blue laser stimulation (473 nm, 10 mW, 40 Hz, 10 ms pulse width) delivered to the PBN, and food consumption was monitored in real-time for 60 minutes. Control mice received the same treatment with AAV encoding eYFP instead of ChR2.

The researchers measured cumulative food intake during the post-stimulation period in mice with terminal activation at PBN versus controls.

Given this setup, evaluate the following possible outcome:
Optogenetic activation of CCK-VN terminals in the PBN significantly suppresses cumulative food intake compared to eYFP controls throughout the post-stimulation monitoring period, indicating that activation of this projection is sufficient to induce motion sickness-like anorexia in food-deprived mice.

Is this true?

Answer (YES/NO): NO